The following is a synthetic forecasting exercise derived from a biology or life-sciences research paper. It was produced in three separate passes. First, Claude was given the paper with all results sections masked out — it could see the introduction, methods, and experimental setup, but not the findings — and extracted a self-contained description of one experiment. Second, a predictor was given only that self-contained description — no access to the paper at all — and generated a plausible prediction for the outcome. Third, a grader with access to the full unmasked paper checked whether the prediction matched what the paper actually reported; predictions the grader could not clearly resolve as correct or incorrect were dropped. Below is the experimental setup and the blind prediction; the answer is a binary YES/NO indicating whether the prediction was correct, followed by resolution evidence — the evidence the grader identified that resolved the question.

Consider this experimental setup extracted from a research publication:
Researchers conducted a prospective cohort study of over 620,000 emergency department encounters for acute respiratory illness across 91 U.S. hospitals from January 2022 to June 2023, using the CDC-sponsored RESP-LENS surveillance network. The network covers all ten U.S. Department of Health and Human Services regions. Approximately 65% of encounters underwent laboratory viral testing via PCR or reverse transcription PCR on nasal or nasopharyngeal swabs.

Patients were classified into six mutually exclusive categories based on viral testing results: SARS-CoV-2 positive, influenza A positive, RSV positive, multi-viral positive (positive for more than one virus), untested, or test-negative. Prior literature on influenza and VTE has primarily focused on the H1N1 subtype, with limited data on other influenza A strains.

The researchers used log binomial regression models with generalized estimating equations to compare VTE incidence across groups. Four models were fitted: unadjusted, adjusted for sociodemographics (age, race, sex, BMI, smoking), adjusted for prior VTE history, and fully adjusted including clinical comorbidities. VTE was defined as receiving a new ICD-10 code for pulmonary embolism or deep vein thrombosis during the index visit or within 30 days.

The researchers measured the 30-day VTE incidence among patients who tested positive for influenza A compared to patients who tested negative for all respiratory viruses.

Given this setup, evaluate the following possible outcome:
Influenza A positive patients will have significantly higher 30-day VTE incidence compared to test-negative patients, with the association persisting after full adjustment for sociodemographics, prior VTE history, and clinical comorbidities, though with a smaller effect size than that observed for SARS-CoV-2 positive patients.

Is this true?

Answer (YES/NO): NO